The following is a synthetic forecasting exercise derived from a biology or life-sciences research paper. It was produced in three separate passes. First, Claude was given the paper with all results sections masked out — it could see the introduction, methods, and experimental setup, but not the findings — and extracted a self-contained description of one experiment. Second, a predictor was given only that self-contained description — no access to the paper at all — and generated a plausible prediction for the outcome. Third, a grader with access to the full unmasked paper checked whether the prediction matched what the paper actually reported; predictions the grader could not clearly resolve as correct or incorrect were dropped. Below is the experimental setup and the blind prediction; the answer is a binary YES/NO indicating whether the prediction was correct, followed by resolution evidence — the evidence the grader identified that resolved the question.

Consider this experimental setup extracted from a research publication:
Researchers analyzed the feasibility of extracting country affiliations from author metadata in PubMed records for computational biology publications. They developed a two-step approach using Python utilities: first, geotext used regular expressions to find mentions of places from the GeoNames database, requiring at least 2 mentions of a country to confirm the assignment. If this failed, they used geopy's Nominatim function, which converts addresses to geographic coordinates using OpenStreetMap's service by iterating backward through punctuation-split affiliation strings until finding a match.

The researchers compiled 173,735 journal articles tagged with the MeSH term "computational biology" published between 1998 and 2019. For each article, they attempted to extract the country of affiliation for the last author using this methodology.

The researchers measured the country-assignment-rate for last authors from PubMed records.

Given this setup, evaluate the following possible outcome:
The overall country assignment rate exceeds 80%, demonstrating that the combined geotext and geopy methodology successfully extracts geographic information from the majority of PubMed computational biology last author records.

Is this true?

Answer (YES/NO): NO